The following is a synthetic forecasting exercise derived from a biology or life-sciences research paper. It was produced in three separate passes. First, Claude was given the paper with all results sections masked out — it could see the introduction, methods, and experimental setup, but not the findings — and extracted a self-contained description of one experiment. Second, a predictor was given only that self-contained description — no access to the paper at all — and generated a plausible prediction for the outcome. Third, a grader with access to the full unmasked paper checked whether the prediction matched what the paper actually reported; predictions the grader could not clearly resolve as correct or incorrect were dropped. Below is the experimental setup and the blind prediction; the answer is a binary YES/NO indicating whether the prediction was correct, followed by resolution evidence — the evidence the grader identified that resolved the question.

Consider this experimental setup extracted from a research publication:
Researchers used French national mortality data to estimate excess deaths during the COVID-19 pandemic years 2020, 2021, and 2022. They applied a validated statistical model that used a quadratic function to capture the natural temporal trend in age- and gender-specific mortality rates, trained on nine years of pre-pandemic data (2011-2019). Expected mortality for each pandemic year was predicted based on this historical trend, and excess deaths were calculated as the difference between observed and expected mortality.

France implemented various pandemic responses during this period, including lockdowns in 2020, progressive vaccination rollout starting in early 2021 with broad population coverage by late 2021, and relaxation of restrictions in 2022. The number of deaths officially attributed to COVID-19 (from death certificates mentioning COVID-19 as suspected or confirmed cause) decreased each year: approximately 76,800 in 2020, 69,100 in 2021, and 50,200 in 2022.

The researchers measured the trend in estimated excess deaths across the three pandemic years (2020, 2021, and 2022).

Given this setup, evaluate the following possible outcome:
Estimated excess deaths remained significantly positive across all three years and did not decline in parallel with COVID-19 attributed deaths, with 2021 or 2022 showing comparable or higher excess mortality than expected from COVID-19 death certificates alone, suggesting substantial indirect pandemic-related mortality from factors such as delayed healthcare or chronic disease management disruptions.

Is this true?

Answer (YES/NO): YES